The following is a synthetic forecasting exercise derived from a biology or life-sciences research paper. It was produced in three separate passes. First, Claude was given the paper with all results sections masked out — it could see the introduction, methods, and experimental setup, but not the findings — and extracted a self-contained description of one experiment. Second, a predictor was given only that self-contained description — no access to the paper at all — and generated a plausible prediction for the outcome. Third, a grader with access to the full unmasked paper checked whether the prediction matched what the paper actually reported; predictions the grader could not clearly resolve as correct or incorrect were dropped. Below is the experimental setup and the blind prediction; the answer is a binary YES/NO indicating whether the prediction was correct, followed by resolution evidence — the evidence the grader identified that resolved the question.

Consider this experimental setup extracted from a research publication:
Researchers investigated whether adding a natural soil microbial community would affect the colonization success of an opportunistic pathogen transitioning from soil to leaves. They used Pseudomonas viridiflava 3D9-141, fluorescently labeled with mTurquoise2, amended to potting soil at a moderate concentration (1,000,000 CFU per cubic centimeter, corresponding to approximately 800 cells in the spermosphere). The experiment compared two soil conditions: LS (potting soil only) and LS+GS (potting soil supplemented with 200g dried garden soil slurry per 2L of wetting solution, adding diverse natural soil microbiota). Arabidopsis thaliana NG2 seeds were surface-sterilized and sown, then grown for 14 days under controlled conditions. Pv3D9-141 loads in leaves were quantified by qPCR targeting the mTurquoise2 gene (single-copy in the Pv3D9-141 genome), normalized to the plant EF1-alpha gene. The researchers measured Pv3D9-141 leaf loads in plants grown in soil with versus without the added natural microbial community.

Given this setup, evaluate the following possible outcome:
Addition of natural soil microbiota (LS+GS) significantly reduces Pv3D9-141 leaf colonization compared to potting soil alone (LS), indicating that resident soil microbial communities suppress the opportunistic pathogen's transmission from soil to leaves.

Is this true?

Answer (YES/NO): NO